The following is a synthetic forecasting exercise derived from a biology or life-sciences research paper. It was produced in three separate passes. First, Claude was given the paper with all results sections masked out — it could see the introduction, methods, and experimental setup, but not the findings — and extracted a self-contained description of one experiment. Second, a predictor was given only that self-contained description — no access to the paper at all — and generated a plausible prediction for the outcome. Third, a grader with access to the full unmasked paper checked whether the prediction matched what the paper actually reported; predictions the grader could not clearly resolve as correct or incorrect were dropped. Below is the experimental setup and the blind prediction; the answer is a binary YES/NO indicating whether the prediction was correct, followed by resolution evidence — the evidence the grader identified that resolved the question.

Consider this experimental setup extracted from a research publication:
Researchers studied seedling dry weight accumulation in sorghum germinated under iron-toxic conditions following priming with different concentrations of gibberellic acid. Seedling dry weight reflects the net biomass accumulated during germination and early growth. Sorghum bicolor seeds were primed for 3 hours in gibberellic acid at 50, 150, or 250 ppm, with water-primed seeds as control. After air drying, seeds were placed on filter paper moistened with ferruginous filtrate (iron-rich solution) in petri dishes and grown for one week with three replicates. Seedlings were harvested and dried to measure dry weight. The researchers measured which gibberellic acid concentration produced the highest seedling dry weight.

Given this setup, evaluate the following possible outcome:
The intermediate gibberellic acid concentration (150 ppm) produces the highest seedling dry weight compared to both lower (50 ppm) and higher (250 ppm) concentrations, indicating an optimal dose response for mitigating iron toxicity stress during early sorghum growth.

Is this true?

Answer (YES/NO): NO